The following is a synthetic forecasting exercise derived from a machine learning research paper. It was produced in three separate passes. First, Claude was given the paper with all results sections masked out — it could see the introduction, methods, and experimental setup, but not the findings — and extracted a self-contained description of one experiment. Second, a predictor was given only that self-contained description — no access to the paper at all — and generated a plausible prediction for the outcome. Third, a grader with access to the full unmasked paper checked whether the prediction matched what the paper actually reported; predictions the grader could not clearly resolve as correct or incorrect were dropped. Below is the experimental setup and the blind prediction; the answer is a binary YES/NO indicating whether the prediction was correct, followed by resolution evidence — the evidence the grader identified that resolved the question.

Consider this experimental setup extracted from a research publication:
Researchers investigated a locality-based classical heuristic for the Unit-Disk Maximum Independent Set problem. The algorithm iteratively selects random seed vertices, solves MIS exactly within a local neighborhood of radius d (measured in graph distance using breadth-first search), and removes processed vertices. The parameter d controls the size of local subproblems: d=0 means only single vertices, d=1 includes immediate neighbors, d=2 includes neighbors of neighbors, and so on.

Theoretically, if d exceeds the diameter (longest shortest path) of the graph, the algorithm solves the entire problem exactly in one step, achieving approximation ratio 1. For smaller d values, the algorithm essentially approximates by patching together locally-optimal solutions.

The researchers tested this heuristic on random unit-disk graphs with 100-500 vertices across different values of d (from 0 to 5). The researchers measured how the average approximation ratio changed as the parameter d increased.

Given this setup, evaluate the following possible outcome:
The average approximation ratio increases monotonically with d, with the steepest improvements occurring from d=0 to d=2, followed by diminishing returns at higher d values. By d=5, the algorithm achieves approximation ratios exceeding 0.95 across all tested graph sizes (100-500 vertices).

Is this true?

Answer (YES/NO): NO